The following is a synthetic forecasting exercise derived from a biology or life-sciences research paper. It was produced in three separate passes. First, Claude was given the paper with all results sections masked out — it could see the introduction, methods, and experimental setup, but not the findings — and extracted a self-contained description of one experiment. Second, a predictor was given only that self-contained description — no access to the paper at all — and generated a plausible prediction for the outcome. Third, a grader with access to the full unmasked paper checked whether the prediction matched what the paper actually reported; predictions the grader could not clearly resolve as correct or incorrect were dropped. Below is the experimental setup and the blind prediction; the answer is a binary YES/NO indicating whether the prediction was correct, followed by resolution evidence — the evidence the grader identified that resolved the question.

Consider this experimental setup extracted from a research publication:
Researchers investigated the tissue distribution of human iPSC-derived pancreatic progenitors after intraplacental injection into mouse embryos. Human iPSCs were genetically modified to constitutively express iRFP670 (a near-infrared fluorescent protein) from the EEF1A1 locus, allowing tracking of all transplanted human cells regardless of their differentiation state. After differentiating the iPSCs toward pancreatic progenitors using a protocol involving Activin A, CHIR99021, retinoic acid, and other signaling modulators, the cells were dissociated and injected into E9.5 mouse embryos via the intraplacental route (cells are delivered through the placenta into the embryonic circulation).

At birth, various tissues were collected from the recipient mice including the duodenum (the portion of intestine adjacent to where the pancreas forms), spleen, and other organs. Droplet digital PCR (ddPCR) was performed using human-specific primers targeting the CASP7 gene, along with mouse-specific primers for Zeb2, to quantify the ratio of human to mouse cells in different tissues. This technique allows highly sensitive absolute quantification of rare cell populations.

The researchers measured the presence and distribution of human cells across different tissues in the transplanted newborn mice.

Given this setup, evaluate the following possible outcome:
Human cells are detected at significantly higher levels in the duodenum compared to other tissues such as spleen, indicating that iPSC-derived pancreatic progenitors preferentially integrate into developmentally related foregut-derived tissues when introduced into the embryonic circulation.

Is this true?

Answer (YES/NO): YES